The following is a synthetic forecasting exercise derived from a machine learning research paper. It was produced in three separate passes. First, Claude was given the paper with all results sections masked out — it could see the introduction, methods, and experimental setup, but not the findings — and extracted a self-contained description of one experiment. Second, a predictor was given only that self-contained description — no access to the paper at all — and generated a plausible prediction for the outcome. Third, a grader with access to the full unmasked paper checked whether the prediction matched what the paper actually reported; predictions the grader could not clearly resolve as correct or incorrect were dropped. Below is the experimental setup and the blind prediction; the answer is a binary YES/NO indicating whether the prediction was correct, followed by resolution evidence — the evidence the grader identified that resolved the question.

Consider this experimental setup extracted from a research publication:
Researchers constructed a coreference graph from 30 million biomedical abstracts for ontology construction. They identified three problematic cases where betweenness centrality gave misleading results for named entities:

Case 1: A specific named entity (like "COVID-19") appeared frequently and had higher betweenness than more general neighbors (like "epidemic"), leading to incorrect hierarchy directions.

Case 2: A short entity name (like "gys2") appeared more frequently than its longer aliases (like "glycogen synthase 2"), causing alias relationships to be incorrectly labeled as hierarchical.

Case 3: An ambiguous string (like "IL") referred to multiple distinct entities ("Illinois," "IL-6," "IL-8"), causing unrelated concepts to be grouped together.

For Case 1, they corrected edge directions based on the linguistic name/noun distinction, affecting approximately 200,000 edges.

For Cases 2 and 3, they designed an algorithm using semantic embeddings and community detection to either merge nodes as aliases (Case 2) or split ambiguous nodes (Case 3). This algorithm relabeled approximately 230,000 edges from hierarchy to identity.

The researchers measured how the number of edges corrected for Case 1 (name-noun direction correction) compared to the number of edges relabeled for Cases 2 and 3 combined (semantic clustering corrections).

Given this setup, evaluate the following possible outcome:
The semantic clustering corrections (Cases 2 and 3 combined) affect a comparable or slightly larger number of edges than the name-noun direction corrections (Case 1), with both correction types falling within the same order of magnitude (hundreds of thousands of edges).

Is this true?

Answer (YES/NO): YES